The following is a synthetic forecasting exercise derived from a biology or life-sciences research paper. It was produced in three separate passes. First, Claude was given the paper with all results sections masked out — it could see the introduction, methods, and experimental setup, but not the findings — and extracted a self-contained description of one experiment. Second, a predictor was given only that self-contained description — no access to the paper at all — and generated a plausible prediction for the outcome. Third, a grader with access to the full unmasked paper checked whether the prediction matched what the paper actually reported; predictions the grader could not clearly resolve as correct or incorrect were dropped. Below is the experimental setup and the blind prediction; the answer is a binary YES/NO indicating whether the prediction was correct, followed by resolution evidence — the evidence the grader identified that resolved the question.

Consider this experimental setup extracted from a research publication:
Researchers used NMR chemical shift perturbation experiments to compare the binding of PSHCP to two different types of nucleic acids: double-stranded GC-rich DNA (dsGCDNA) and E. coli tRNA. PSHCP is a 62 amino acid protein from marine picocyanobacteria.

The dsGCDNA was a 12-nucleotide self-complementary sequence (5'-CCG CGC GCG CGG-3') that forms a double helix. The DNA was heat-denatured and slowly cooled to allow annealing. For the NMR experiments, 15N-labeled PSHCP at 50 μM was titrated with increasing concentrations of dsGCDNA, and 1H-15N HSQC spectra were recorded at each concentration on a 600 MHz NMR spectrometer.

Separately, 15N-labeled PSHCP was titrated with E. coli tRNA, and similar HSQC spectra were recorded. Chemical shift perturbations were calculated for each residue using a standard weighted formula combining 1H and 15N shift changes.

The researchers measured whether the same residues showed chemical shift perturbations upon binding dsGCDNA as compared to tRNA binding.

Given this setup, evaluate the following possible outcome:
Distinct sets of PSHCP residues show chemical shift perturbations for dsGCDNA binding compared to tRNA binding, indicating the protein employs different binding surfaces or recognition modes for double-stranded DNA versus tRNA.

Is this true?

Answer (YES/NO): NO